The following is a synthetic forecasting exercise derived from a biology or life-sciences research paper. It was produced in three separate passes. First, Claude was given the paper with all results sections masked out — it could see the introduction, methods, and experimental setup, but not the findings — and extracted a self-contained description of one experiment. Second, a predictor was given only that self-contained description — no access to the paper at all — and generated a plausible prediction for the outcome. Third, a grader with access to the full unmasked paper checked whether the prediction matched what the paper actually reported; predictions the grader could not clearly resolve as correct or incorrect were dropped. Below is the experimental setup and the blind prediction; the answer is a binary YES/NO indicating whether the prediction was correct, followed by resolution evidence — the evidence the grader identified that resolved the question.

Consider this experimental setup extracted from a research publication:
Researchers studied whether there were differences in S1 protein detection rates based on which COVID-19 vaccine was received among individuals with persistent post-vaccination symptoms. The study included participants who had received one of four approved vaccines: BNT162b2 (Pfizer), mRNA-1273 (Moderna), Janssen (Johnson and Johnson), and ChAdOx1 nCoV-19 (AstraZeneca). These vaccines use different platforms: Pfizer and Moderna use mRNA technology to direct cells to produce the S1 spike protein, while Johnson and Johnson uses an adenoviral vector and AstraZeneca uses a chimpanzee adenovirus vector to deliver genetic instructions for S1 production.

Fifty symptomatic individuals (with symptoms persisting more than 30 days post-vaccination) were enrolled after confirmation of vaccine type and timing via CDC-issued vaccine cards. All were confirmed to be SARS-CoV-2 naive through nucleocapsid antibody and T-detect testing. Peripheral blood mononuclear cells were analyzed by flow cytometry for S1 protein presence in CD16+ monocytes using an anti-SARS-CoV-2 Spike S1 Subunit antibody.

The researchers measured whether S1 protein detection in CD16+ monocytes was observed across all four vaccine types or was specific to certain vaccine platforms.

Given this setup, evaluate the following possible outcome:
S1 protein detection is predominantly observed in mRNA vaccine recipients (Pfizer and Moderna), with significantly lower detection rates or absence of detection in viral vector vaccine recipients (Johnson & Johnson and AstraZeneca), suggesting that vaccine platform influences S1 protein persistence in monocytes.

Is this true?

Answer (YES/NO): NO